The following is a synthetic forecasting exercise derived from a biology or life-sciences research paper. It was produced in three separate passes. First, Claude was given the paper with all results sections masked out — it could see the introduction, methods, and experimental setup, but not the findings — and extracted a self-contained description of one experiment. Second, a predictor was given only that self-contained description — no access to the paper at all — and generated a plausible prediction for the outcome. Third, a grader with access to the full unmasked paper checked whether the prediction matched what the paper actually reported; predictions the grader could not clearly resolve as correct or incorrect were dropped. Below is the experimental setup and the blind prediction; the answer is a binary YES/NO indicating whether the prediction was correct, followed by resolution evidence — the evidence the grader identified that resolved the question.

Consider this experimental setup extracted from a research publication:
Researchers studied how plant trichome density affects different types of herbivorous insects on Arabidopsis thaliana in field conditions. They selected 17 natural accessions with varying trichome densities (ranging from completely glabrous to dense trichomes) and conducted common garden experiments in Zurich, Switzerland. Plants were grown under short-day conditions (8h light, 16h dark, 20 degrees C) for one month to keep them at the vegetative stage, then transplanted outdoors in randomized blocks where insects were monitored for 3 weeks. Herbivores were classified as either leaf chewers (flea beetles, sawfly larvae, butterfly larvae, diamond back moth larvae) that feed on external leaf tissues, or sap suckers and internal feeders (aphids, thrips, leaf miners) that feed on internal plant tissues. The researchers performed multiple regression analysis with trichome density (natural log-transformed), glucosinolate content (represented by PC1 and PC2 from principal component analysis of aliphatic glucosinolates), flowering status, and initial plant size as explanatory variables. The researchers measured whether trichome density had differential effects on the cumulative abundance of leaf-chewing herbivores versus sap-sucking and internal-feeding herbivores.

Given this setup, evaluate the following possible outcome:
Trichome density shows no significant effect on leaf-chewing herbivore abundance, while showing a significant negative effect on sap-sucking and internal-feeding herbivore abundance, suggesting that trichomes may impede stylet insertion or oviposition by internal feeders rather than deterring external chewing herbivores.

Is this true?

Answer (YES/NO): NO